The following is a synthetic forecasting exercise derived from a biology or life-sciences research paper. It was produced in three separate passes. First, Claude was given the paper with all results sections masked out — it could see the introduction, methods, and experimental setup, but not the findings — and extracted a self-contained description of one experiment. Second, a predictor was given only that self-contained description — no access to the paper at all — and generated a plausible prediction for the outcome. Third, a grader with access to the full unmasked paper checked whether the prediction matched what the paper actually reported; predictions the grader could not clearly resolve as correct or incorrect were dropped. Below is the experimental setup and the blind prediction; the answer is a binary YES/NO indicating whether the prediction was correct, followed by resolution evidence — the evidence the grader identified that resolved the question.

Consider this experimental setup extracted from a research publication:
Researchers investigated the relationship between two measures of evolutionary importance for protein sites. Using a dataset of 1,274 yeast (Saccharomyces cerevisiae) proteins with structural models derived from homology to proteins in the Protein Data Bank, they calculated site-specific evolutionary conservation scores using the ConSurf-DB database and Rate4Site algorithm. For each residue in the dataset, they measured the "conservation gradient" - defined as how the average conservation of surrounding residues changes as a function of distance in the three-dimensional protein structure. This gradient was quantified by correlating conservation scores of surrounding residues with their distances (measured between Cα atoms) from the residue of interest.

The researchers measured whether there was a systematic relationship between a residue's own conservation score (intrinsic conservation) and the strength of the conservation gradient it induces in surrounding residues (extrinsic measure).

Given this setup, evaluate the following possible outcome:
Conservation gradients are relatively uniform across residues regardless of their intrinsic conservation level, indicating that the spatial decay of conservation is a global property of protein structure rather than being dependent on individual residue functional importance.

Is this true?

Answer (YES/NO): NO